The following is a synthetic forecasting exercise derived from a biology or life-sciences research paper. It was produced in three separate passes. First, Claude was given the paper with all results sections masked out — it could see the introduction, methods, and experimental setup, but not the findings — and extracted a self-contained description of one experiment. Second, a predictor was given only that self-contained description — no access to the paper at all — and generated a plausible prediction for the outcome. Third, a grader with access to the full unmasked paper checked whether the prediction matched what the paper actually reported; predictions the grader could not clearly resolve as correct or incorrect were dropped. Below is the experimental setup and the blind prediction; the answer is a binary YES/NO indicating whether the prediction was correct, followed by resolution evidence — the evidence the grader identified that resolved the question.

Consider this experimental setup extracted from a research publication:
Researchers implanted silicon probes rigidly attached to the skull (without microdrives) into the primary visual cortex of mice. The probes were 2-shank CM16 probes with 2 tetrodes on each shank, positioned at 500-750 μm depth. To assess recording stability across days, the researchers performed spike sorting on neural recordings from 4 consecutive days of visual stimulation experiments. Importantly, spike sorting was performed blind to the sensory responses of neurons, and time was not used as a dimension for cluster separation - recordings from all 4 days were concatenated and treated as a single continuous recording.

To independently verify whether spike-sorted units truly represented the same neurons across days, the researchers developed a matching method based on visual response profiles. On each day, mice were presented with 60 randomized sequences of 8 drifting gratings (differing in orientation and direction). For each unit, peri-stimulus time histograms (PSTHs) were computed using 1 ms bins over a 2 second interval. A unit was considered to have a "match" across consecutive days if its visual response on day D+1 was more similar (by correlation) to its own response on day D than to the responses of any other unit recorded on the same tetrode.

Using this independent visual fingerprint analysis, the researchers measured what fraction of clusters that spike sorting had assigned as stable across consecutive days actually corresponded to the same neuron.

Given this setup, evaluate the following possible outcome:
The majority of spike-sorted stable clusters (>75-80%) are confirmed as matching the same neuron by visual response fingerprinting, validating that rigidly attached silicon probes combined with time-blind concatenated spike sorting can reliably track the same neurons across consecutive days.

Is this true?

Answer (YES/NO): YES